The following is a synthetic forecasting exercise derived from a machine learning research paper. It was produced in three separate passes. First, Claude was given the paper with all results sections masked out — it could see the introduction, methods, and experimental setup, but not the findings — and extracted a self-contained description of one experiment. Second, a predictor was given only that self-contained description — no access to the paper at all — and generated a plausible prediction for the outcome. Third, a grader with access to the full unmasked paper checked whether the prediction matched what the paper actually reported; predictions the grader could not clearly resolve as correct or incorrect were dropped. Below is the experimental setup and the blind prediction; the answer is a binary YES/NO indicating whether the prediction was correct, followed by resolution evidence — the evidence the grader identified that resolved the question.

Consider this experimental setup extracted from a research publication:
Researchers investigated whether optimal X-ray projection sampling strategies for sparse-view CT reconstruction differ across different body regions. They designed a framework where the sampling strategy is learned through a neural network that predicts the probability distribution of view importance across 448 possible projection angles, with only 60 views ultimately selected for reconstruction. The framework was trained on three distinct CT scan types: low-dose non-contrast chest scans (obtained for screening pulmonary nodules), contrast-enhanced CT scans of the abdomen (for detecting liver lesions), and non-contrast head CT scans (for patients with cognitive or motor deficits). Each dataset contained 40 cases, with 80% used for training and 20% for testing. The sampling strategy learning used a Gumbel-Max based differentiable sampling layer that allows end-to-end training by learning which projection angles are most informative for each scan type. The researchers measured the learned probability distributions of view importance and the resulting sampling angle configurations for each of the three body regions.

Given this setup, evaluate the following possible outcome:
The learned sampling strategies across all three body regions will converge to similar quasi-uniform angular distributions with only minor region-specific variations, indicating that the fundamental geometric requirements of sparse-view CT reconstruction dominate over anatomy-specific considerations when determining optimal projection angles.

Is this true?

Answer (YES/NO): NO